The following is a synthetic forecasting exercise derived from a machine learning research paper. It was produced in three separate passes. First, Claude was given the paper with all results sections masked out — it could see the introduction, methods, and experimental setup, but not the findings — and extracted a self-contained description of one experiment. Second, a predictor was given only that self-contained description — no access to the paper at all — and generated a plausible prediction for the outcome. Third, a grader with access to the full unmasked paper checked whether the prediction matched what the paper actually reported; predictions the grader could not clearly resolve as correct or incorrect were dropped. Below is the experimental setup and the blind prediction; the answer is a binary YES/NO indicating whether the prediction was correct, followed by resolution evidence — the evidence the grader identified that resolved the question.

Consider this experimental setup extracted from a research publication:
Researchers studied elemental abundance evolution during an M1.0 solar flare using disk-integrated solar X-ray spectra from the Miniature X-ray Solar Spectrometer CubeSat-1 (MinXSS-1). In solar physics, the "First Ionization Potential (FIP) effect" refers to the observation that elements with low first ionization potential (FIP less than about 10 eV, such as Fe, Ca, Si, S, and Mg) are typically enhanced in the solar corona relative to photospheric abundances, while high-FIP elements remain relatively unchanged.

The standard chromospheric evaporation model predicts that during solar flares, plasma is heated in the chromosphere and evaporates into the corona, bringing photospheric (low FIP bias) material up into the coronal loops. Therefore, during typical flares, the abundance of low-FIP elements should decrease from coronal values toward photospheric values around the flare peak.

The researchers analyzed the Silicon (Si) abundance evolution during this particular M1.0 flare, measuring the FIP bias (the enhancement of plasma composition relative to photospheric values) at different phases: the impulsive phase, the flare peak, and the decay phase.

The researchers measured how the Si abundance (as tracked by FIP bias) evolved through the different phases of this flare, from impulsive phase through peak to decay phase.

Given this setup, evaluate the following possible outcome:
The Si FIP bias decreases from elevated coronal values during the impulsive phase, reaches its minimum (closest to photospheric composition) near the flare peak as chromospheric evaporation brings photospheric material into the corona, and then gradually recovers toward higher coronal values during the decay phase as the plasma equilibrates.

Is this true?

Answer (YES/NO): NO